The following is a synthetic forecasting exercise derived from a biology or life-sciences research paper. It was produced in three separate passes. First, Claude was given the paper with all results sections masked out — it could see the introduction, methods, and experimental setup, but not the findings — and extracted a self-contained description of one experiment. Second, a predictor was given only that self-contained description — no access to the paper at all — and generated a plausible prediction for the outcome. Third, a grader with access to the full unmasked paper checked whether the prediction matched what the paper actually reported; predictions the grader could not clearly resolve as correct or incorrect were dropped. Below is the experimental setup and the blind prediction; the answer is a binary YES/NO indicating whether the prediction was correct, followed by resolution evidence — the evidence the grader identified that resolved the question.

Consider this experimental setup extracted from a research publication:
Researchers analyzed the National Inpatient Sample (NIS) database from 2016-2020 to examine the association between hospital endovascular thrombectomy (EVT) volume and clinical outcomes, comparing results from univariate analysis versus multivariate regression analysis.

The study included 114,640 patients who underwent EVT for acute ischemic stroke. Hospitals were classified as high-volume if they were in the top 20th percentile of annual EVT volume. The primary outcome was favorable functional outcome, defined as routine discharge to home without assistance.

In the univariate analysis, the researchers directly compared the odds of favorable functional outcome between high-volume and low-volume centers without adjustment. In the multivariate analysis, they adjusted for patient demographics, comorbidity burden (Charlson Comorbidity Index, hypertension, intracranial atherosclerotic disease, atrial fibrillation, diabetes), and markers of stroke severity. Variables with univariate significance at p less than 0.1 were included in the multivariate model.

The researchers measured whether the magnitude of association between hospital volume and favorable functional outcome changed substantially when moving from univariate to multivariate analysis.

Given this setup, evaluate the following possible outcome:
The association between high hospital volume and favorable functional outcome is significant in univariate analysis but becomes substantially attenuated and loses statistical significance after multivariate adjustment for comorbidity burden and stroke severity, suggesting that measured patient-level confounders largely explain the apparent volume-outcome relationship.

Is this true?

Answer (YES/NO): NO